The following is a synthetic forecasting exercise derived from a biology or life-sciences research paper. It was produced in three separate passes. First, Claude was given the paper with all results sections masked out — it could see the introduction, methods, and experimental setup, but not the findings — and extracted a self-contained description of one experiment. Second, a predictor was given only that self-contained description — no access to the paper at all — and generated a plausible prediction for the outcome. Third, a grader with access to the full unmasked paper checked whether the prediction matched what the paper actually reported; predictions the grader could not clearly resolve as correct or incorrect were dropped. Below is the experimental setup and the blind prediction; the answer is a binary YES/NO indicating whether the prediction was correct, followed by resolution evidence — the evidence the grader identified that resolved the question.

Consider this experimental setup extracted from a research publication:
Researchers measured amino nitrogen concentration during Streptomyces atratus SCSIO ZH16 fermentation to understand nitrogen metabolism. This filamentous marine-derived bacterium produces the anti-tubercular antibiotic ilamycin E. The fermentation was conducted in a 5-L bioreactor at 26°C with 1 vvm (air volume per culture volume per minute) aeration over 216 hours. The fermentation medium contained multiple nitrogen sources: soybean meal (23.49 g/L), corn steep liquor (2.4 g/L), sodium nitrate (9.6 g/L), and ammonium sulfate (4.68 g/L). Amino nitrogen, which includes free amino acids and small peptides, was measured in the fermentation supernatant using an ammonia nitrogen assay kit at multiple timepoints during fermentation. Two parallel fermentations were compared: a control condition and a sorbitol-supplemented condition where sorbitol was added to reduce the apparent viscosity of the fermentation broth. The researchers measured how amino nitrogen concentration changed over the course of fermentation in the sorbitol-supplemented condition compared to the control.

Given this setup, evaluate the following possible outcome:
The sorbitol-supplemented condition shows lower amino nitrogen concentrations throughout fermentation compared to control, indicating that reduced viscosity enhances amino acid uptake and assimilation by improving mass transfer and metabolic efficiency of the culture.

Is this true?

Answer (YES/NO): NO